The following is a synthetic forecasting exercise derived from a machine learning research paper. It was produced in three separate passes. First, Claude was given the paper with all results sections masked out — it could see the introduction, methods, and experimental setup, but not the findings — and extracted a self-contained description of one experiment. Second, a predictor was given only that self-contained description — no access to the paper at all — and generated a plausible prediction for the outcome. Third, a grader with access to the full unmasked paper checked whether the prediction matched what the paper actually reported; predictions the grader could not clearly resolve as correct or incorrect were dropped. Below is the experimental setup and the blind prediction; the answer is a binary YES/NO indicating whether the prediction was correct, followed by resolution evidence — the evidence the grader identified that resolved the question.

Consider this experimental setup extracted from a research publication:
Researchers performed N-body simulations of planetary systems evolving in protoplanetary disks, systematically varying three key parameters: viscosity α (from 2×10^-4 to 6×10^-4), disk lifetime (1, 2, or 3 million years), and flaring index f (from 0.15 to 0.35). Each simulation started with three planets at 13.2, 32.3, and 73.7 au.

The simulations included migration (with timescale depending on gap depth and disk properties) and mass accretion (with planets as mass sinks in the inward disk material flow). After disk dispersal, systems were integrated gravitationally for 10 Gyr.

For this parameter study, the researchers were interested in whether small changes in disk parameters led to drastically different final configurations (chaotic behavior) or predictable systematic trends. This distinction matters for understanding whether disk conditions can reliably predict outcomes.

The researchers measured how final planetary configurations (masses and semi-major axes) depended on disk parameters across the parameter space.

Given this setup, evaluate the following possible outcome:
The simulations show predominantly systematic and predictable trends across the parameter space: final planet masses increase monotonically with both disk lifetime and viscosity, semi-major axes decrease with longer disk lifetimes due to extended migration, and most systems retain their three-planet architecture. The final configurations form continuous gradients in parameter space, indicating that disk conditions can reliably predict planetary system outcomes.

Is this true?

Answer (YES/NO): YES